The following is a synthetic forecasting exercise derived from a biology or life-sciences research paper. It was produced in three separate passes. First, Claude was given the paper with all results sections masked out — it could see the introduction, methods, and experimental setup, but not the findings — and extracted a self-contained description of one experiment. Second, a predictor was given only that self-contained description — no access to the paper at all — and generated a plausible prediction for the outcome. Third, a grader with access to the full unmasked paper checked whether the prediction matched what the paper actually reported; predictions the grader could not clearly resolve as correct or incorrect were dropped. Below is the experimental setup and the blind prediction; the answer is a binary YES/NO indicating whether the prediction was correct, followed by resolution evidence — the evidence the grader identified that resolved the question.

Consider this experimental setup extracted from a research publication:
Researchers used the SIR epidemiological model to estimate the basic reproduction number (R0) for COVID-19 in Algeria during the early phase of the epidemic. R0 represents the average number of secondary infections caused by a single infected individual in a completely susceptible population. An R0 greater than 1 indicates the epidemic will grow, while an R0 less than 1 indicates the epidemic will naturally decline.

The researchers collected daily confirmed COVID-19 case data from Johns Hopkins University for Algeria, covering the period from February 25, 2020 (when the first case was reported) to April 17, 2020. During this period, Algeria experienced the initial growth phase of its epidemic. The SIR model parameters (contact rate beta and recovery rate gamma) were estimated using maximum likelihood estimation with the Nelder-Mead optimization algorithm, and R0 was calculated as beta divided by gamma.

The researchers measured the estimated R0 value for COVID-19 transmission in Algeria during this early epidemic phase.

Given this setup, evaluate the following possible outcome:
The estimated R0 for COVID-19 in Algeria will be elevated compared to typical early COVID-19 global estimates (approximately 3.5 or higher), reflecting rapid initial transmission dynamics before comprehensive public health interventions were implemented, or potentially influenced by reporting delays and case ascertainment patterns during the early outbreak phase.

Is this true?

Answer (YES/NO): NO